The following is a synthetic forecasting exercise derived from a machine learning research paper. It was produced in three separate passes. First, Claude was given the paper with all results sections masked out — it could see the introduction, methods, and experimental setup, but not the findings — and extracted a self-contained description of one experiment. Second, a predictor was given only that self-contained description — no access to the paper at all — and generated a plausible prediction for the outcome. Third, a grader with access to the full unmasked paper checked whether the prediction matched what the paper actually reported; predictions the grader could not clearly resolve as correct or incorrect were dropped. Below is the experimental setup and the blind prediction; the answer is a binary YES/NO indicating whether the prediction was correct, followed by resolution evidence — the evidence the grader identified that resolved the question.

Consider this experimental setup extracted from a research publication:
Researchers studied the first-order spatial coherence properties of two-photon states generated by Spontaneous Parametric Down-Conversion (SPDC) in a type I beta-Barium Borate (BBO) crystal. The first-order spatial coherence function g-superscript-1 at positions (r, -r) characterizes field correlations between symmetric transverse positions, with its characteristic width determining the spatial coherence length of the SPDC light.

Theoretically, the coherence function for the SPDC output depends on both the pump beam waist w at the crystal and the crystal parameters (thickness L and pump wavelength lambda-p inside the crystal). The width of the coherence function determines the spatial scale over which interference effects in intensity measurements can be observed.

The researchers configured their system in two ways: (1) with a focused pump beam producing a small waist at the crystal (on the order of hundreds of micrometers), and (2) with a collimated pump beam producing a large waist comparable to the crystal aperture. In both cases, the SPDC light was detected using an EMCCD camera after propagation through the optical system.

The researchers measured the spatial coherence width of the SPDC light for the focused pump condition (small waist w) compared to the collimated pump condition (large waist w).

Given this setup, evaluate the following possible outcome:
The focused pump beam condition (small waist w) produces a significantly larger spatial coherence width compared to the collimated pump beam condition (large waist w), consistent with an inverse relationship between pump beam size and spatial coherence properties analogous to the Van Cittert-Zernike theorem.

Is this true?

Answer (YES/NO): YES